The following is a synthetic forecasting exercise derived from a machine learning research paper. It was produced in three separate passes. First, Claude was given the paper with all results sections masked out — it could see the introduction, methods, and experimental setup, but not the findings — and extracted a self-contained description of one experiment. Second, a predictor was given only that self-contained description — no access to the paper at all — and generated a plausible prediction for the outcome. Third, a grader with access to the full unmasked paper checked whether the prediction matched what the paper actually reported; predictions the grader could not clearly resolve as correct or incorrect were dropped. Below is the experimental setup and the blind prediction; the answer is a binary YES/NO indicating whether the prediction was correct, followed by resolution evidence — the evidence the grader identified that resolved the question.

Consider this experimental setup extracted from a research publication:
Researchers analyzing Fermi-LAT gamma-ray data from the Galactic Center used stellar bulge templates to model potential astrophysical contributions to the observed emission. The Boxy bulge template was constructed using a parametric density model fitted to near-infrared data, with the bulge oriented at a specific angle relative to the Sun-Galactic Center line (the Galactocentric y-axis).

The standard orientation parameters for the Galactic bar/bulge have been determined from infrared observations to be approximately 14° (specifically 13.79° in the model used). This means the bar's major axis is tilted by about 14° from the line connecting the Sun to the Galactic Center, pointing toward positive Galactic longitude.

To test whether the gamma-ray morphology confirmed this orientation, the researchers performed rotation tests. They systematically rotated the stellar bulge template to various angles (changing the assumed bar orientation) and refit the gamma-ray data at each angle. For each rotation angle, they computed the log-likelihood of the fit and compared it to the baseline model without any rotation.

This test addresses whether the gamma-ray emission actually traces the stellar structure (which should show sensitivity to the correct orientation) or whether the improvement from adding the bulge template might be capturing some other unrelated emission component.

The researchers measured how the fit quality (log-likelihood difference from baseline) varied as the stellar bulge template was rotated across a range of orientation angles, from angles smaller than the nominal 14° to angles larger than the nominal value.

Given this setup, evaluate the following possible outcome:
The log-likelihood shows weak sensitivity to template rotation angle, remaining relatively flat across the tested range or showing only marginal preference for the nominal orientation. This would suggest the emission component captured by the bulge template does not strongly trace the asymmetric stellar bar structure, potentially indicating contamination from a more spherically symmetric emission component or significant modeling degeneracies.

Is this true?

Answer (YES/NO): NO